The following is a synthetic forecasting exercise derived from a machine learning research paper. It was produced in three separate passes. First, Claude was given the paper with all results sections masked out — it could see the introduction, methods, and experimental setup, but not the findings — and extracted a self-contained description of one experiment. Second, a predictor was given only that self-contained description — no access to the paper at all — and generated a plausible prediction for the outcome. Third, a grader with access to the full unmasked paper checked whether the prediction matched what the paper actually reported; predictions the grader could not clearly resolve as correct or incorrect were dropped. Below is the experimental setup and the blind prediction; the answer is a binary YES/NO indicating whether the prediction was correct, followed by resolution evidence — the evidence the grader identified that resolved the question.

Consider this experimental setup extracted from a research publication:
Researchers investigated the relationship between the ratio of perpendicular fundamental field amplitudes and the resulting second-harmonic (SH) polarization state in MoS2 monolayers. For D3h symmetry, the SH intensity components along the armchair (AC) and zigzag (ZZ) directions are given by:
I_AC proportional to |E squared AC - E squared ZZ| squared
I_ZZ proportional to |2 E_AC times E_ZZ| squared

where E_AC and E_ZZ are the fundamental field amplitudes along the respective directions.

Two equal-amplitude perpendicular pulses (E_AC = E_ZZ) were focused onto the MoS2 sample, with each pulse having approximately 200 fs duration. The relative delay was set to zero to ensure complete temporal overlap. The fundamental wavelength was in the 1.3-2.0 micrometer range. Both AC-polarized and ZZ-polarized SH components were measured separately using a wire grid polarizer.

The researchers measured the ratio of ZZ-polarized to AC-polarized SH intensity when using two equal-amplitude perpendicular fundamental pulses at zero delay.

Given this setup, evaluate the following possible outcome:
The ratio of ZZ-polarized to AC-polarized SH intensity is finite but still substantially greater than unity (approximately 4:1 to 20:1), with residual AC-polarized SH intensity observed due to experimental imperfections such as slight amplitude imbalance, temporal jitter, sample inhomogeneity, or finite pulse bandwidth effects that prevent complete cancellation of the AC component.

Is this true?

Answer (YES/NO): NO